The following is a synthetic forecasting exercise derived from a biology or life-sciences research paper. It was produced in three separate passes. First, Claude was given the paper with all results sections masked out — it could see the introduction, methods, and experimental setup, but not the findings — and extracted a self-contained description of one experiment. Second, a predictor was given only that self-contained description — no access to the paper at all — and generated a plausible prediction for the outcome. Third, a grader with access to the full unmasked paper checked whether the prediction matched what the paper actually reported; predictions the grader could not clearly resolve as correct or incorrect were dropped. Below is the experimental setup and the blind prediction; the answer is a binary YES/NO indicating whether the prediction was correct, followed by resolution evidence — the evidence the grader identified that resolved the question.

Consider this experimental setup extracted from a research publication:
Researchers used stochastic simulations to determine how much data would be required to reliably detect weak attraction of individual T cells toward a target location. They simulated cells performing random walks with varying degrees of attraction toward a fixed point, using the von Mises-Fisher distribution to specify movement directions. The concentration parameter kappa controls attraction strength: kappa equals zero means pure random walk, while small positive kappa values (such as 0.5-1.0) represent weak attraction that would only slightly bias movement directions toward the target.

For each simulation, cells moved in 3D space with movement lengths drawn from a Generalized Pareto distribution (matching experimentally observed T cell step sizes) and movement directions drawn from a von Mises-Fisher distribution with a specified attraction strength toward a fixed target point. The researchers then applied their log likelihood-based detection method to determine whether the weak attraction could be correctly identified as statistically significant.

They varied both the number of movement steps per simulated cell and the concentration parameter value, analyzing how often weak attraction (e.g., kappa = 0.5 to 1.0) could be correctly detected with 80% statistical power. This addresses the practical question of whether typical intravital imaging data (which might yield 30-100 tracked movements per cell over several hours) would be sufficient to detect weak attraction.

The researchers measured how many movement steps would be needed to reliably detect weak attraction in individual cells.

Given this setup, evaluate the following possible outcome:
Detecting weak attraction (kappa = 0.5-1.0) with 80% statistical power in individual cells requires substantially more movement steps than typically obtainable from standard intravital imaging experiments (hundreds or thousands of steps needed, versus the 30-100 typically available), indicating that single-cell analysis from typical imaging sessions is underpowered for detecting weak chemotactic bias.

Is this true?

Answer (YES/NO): YES